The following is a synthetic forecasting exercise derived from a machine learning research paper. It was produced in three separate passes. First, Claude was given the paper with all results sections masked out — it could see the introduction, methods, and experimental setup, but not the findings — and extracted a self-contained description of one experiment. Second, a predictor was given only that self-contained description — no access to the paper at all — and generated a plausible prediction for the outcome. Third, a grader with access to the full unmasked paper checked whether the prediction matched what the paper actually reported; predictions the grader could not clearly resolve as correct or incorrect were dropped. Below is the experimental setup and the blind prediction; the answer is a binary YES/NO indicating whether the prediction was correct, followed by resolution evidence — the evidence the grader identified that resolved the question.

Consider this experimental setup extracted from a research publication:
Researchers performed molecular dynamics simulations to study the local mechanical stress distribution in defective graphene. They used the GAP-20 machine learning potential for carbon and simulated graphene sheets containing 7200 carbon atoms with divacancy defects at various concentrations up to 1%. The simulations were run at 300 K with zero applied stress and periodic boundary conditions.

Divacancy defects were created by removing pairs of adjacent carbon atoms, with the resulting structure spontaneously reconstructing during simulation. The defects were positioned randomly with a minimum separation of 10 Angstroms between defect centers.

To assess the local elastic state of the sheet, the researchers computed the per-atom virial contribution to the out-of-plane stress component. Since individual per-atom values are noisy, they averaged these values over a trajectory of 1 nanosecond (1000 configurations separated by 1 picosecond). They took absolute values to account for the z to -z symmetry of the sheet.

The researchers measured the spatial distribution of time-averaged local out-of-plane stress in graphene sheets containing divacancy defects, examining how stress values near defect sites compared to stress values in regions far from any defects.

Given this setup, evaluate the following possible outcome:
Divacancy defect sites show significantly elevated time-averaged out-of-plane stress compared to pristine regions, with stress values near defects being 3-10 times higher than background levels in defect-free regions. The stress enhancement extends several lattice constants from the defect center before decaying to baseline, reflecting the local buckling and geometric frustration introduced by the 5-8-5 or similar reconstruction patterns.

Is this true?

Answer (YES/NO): YES